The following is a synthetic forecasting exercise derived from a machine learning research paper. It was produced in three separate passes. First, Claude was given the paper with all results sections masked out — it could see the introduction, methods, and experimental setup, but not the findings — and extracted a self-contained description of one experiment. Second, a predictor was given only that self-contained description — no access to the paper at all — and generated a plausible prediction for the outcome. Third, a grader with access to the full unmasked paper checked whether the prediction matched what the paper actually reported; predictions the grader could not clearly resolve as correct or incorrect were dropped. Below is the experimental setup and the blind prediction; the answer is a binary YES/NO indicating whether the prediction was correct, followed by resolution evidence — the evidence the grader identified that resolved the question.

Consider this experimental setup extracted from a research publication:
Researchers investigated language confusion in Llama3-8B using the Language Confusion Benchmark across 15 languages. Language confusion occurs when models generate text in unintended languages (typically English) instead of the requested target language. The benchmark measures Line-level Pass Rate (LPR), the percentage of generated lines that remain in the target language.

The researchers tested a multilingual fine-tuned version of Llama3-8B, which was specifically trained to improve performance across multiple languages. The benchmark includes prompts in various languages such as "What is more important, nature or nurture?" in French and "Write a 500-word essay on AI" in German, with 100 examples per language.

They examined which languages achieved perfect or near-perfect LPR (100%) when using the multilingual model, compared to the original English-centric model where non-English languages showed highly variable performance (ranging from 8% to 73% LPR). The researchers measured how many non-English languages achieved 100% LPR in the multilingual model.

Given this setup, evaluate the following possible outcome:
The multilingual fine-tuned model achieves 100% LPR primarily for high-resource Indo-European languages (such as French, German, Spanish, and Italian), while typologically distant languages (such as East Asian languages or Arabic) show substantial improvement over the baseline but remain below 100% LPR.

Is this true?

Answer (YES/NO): NO